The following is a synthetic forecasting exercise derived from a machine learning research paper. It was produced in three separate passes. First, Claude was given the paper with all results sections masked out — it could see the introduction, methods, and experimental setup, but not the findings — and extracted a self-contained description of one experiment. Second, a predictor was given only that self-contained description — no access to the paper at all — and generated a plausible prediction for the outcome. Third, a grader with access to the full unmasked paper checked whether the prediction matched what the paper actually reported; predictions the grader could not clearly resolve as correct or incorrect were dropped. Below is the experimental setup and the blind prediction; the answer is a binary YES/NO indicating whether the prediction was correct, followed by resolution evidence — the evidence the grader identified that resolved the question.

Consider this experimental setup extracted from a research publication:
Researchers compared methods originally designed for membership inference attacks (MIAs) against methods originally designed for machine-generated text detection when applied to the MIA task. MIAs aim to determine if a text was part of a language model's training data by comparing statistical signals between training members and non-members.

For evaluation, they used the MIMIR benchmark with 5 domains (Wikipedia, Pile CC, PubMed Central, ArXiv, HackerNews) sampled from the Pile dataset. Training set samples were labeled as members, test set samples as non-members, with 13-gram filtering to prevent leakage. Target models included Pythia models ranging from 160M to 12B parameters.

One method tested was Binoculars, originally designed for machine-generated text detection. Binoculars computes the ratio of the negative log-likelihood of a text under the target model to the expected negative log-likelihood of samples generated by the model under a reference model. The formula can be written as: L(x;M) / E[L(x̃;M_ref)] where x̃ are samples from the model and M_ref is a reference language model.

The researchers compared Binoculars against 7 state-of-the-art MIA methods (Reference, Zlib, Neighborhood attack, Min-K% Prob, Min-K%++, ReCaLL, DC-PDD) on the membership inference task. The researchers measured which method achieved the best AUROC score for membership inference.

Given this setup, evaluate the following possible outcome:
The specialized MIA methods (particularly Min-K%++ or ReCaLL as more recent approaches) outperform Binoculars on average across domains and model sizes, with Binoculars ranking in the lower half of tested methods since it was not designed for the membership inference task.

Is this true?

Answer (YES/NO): NO